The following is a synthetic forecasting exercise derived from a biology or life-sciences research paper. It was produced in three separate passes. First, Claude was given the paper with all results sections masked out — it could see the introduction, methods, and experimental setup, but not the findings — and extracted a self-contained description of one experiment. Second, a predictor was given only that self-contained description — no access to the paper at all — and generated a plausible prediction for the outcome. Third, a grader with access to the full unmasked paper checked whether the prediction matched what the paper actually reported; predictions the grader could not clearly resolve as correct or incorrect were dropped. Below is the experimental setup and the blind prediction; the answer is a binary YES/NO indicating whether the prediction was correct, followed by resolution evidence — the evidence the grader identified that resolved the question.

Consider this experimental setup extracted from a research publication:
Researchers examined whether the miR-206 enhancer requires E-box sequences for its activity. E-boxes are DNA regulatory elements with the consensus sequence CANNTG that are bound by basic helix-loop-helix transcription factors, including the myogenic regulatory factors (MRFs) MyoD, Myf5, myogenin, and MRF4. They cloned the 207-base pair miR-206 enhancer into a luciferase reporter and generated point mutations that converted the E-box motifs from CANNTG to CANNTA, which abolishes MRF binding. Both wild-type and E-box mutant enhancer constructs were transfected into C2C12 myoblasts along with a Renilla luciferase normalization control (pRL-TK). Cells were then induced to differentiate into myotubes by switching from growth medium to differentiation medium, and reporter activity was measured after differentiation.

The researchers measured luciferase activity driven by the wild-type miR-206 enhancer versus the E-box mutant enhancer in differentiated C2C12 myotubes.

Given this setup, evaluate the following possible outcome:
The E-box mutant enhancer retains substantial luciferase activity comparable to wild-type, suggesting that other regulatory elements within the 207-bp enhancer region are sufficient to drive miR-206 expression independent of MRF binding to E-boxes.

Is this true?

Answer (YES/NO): NO